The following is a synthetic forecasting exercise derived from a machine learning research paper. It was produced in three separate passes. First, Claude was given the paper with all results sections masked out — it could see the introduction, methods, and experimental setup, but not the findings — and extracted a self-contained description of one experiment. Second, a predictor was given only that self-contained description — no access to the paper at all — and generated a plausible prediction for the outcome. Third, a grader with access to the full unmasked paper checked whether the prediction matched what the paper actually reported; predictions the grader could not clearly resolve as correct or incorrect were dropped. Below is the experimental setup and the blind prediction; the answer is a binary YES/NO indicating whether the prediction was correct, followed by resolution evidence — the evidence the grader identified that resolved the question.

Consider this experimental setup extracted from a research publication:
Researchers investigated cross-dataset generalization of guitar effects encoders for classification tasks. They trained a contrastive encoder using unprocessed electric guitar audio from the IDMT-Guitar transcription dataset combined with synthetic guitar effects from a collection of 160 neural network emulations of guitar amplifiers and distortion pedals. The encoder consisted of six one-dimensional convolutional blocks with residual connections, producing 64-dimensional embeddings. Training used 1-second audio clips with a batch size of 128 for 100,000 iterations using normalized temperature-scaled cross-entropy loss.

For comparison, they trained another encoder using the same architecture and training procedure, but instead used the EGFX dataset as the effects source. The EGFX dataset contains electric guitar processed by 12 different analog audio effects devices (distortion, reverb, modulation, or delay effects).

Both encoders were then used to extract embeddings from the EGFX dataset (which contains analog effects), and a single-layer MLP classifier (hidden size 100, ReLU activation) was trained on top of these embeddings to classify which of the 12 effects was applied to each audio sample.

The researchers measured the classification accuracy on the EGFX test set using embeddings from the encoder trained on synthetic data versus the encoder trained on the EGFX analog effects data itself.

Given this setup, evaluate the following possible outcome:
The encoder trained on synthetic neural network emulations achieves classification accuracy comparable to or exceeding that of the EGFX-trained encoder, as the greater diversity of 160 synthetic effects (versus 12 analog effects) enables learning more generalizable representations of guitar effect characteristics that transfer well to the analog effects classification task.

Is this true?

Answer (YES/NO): YES